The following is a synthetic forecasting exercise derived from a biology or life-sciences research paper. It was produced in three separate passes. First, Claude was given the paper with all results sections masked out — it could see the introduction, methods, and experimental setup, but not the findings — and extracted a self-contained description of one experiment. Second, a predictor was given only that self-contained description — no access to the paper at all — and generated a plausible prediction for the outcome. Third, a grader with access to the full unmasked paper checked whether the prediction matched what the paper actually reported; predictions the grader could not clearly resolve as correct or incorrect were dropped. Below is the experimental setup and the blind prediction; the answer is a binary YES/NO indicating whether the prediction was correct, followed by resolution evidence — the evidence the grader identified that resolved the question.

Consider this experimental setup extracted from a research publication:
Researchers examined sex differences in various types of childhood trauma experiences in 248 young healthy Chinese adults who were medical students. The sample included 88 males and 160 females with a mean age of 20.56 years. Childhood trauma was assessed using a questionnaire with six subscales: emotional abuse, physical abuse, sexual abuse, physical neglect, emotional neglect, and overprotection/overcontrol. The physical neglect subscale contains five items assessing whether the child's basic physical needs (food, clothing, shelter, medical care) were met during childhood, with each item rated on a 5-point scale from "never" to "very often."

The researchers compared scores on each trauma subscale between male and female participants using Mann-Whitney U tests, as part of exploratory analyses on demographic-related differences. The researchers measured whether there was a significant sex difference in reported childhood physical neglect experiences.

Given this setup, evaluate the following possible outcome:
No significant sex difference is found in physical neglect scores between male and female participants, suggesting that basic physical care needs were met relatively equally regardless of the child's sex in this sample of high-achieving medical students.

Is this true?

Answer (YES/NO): YES